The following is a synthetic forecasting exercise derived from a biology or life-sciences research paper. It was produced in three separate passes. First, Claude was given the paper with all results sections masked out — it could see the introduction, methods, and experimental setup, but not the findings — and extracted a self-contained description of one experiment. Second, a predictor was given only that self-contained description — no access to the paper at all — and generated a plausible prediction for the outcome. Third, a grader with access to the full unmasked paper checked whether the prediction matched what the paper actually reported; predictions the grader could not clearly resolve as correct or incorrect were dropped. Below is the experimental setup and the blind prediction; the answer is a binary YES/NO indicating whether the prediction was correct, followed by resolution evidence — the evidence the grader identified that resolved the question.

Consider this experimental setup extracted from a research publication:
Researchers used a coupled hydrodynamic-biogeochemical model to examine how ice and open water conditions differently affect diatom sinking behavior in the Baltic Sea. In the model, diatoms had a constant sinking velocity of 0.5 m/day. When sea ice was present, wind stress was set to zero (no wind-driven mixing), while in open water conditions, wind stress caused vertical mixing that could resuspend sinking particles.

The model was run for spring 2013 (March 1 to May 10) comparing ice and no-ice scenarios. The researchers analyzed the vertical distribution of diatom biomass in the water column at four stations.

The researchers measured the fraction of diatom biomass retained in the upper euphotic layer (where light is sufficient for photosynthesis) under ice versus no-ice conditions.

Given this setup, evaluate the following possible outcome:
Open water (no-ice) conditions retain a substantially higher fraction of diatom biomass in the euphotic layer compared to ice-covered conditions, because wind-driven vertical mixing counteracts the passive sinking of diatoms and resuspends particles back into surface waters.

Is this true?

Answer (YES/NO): YES